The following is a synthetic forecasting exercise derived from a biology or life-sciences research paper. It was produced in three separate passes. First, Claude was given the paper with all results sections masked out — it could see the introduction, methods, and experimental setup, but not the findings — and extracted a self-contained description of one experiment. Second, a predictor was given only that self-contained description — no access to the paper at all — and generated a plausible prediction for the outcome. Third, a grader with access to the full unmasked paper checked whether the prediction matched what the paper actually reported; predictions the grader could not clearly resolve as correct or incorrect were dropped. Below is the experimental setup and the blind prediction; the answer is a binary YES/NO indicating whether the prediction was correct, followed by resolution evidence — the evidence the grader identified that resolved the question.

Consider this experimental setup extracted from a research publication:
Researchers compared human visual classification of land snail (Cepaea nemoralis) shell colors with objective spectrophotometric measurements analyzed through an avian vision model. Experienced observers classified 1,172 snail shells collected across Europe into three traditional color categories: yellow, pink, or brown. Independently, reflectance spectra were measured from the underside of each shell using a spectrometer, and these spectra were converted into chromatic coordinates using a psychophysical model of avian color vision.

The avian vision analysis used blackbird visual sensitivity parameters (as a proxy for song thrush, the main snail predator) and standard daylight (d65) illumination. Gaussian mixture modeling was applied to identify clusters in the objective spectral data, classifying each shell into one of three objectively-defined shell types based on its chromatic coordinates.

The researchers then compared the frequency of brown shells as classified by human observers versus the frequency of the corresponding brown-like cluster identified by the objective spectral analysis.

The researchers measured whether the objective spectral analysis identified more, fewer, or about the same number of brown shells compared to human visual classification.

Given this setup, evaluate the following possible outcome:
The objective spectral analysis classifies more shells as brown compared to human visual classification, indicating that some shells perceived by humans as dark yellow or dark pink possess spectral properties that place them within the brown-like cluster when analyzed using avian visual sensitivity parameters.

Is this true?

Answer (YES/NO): YES